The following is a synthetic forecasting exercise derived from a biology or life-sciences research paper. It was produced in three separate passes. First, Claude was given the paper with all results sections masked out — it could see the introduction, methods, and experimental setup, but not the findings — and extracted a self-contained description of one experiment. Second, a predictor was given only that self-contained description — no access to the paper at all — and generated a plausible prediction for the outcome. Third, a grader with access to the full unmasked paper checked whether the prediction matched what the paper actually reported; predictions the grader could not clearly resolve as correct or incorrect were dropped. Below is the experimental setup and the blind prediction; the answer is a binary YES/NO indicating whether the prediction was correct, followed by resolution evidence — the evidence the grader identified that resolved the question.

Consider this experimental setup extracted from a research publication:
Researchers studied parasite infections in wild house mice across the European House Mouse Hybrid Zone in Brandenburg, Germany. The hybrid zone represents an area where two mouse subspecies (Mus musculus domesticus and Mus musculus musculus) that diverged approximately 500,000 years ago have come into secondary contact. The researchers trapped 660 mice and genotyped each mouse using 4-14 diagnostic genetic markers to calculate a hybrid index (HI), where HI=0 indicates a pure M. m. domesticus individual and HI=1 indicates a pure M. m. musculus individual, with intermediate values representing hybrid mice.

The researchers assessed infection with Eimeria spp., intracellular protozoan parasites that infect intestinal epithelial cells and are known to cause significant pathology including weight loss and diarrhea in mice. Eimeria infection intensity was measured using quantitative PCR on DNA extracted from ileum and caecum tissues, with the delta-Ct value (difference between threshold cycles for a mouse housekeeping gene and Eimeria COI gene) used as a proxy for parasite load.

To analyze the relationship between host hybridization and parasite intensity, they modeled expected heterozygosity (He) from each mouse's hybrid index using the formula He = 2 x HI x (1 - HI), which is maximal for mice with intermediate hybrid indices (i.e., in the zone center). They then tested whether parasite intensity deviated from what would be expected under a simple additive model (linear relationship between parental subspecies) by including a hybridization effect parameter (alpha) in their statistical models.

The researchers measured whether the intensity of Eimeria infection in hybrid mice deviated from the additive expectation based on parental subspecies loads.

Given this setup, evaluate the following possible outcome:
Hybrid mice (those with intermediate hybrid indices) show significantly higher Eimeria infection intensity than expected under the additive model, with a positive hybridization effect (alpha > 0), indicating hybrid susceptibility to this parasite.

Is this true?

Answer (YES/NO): NO